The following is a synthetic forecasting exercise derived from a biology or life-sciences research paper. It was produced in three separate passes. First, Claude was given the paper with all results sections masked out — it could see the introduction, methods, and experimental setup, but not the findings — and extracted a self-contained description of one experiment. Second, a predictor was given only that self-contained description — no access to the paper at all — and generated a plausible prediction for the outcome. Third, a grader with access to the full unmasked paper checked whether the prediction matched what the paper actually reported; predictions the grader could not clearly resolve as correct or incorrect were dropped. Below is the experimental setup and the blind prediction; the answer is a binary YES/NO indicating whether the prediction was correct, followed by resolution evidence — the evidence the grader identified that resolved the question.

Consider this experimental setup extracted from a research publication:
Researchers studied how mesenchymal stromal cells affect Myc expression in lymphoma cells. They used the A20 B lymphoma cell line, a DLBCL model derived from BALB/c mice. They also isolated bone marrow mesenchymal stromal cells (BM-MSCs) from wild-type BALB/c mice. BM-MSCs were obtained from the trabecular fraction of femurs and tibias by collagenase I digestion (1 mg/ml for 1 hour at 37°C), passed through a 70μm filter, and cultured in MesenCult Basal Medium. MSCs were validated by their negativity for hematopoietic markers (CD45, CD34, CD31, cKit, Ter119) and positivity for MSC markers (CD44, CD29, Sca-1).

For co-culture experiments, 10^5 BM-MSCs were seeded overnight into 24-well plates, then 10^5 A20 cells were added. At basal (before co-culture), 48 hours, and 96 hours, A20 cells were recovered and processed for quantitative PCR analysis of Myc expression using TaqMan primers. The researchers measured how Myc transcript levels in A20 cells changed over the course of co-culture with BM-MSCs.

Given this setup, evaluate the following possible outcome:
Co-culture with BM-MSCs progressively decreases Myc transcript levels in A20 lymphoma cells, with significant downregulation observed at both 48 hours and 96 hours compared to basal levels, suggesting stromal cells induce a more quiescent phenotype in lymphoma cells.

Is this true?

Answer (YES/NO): NO